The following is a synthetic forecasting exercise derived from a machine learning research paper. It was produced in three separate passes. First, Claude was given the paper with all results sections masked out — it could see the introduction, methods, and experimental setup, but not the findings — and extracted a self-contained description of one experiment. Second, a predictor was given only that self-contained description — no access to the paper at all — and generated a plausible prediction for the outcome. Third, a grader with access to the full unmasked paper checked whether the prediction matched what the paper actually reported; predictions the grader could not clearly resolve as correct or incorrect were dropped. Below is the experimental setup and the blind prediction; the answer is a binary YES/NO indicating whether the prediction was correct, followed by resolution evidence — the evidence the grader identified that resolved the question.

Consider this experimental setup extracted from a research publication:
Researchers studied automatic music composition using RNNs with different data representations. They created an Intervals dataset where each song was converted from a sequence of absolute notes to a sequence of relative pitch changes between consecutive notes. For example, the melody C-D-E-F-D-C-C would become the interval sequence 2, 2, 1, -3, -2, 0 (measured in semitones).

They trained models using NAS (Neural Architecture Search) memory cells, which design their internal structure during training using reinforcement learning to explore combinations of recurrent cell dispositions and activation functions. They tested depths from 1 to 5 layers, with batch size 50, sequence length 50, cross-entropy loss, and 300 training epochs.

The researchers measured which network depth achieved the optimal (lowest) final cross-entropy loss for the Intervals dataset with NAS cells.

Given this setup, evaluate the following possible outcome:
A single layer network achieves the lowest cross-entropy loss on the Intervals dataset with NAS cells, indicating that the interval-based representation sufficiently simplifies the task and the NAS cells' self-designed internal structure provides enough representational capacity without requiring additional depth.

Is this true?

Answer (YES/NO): NO